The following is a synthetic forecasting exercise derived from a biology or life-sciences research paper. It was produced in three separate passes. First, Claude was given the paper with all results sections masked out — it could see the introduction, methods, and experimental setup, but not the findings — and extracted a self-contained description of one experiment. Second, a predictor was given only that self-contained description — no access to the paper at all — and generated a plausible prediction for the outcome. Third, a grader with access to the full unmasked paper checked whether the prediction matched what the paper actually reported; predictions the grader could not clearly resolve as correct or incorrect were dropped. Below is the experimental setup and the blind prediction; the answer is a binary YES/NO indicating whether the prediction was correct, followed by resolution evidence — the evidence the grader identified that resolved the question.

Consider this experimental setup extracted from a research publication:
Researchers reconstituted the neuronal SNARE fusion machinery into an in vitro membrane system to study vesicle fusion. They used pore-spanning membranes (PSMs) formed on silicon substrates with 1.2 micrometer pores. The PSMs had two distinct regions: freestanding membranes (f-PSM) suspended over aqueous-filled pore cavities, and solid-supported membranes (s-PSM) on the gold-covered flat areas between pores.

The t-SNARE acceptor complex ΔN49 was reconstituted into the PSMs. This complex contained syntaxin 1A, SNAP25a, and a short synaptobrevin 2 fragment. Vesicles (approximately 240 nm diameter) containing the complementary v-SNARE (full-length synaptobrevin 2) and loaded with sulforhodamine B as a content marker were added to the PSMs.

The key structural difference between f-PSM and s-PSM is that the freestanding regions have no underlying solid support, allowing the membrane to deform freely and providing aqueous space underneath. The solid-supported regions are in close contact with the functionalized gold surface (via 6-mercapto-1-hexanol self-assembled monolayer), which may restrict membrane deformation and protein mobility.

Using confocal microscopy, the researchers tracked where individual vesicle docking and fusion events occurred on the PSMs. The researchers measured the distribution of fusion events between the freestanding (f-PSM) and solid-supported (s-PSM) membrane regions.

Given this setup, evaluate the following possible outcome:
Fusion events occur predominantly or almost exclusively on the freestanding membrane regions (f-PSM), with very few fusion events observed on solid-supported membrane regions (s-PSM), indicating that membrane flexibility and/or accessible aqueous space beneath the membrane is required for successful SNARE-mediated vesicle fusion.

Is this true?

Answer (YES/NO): NO